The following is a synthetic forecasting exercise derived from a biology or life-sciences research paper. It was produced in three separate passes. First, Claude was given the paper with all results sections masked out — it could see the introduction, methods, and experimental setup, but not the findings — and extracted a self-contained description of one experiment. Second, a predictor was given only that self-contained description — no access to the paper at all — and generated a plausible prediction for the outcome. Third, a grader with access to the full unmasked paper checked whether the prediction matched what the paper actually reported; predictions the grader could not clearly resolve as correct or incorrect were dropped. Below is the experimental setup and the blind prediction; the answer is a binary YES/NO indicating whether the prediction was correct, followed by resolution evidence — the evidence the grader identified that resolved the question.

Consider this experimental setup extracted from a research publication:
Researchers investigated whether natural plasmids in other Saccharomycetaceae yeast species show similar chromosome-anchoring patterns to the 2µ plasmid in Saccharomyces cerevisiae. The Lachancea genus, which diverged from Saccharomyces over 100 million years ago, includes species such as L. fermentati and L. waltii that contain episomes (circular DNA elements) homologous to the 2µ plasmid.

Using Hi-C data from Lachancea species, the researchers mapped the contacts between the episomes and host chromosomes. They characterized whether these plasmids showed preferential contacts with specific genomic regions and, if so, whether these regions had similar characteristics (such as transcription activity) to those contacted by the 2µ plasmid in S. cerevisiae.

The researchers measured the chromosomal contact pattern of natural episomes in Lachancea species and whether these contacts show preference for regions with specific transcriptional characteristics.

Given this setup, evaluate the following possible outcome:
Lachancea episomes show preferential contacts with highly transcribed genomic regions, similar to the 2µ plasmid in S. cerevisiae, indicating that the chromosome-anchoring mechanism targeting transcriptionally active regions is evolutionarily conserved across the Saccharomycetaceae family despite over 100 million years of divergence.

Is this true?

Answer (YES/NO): NO